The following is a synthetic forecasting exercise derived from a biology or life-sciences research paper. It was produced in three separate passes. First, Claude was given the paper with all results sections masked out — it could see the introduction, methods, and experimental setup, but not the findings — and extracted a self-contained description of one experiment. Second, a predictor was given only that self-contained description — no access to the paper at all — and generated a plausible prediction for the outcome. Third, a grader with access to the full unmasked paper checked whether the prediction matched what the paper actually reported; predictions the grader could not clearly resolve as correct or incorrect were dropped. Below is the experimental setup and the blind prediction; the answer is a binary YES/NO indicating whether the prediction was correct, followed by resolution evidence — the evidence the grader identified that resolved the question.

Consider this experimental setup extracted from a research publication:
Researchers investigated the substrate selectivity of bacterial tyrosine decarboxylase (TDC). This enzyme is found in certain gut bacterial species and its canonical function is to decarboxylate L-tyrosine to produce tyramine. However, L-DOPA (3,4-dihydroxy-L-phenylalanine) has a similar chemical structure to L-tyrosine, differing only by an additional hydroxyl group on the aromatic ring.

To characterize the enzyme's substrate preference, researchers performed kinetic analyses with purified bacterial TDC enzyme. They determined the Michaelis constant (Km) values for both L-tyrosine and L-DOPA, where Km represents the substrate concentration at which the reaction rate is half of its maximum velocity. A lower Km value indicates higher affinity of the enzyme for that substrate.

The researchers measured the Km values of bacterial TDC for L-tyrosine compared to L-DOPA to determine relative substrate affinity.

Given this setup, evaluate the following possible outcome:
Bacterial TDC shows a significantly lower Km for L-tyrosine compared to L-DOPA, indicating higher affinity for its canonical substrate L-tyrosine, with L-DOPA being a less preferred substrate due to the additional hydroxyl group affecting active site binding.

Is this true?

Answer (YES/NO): YES